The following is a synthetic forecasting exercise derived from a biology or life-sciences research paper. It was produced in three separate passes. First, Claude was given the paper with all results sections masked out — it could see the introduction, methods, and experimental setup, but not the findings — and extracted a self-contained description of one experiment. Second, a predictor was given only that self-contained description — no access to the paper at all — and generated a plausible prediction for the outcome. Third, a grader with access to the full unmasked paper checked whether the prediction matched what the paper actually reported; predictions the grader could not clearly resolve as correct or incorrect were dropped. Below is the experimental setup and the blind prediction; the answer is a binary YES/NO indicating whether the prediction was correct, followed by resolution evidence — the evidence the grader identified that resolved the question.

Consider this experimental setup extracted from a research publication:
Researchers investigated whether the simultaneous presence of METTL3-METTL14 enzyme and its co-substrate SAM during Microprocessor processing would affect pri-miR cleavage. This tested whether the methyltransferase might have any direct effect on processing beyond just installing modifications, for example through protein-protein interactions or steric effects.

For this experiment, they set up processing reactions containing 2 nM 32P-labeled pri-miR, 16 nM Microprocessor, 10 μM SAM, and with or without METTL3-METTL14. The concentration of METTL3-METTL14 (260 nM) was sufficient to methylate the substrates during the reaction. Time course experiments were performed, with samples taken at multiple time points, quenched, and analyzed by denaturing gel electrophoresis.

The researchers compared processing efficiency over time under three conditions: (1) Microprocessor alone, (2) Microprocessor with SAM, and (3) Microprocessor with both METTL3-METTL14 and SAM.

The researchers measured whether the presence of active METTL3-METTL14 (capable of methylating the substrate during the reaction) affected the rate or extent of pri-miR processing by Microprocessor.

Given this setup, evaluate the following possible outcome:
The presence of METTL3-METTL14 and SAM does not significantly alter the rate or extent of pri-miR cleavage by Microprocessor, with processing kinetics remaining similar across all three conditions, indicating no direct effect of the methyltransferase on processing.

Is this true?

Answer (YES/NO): YES